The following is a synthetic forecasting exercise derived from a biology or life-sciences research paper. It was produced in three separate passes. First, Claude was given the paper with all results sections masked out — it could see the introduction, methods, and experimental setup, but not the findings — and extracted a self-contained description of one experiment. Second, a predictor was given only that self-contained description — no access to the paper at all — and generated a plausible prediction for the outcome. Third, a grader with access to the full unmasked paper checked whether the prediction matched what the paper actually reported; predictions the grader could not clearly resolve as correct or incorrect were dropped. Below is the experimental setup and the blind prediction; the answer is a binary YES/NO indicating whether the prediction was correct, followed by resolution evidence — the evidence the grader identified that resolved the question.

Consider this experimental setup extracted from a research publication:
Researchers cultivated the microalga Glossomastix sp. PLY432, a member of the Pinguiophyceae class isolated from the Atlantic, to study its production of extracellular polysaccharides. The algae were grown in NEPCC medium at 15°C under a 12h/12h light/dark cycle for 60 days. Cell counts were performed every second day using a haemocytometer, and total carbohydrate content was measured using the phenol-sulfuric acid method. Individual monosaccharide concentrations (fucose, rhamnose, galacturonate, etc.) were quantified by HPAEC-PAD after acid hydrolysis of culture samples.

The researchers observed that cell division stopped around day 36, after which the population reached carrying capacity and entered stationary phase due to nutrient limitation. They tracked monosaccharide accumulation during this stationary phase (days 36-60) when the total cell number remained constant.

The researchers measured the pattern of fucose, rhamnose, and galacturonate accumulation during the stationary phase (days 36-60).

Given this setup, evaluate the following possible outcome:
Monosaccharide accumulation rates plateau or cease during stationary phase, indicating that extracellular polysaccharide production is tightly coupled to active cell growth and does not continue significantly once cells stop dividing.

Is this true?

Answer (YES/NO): NO